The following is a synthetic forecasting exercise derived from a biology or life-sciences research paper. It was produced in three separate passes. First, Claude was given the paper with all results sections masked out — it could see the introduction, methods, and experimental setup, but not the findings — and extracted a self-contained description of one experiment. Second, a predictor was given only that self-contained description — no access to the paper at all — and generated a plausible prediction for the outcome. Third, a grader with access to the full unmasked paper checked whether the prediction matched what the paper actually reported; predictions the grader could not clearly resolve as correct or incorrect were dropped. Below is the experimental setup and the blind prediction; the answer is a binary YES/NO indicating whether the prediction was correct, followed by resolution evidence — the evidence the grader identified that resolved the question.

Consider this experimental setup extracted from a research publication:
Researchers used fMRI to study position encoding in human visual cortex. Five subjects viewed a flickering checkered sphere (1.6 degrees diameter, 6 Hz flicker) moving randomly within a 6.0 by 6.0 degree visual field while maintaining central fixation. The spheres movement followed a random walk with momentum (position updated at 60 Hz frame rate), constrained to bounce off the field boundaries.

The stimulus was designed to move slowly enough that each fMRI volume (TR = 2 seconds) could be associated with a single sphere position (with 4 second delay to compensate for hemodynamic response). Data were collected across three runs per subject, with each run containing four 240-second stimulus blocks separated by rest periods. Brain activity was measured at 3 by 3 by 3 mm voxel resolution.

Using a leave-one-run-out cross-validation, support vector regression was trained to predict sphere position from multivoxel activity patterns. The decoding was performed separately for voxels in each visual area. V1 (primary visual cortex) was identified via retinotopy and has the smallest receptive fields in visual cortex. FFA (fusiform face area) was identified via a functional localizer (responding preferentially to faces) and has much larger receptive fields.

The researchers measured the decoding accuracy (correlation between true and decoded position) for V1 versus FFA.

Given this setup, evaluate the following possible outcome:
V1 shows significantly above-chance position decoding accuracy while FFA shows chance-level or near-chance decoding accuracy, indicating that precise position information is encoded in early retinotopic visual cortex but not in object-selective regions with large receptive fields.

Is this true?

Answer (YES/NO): NO